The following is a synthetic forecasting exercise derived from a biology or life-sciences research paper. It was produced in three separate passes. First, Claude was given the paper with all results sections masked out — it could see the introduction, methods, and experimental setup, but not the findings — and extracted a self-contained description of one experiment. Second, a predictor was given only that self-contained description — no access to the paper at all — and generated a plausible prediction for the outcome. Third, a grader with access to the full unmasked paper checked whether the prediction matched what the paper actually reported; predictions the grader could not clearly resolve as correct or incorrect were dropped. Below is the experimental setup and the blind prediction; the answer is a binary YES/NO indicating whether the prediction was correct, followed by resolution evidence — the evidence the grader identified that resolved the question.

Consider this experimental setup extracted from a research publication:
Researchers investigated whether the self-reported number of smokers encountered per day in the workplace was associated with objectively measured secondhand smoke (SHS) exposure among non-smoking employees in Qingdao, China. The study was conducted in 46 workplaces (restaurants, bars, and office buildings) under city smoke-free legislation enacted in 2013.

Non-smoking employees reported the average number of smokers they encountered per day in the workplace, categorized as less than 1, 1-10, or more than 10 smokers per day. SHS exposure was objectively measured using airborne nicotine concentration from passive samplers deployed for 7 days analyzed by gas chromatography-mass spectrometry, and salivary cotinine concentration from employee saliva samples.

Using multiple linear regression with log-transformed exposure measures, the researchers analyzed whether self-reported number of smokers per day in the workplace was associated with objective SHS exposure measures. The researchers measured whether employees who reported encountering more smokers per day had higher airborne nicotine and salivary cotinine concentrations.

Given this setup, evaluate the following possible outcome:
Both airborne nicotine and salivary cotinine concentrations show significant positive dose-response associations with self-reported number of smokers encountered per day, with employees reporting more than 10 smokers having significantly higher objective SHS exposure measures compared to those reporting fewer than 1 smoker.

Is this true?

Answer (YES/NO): NO